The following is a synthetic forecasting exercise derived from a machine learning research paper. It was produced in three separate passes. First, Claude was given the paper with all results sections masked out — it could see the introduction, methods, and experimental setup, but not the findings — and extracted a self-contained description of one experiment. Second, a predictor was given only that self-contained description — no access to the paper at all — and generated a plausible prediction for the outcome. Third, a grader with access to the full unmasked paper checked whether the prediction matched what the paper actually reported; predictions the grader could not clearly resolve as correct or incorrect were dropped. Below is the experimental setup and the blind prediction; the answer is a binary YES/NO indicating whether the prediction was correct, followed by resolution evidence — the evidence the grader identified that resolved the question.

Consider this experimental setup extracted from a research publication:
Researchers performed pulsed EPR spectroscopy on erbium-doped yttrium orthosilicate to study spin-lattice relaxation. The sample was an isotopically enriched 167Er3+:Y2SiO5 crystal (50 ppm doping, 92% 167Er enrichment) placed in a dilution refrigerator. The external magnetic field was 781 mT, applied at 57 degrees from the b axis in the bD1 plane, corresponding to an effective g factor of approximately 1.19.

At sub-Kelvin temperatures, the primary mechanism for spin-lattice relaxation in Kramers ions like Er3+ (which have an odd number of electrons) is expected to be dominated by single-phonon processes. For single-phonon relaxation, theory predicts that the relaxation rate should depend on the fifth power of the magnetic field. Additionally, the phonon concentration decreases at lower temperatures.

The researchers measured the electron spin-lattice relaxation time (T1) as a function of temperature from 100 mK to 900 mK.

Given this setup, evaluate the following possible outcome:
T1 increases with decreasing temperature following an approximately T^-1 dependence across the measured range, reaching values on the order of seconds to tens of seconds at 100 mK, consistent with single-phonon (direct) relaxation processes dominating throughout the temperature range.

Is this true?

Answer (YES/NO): NO